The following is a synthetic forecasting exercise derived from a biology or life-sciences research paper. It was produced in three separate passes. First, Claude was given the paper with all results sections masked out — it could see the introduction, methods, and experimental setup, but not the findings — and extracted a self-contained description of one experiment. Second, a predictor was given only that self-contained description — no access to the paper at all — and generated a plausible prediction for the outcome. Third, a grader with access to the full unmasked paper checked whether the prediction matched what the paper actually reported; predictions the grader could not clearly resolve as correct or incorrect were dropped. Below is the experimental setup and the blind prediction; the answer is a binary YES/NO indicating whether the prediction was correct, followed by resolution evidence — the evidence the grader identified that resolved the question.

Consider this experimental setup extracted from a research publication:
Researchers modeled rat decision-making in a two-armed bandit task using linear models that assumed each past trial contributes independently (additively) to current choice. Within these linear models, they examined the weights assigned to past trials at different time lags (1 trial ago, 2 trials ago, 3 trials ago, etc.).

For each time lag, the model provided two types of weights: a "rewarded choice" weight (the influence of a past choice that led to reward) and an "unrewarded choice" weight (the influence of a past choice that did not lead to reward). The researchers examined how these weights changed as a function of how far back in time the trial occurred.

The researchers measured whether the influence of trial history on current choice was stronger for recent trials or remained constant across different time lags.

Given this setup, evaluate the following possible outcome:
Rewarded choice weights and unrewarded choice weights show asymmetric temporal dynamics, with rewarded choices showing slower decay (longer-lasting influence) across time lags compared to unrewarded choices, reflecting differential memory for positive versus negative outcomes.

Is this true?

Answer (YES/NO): NO